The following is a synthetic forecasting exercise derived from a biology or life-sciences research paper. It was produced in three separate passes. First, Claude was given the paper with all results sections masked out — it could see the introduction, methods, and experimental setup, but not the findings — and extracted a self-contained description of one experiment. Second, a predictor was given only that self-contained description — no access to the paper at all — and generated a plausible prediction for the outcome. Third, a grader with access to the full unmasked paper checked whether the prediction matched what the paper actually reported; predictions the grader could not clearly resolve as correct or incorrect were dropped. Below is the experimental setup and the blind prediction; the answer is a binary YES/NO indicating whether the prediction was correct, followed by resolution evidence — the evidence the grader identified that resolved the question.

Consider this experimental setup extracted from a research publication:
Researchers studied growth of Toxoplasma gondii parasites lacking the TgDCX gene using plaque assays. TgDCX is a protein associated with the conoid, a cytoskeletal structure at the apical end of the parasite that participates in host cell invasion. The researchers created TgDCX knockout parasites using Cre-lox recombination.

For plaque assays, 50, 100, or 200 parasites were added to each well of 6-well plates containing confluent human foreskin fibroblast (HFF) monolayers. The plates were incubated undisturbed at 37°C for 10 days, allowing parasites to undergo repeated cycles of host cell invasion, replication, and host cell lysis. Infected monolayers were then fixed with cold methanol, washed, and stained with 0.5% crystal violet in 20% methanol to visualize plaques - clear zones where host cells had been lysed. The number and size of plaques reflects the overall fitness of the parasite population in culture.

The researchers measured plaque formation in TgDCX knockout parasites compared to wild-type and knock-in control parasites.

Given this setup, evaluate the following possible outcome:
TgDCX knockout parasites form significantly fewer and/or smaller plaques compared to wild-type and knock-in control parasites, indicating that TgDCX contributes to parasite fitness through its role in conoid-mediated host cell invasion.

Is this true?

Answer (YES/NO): YES